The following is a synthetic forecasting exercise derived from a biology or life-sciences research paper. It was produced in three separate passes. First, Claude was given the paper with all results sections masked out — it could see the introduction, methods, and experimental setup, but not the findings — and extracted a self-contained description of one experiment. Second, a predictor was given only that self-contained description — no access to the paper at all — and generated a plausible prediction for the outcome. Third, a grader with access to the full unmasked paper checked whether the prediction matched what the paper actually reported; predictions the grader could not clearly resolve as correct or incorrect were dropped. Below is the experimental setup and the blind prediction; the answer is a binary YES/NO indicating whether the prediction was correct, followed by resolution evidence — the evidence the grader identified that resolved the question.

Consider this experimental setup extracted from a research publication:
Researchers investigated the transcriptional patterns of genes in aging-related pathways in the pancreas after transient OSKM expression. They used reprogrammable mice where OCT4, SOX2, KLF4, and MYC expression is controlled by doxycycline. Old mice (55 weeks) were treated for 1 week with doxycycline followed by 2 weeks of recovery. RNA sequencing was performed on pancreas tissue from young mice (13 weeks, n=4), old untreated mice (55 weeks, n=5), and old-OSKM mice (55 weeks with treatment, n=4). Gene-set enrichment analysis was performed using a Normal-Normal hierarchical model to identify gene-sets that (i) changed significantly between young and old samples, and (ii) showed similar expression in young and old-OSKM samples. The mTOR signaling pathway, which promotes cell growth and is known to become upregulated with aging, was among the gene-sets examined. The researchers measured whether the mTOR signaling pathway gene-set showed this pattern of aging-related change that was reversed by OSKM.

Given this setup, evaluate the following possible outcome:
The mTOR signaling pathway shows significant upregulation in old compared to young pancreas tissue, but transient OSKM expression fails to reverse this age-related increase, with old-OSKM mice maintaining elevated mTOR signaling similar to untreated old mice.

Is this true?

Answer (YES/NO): NO